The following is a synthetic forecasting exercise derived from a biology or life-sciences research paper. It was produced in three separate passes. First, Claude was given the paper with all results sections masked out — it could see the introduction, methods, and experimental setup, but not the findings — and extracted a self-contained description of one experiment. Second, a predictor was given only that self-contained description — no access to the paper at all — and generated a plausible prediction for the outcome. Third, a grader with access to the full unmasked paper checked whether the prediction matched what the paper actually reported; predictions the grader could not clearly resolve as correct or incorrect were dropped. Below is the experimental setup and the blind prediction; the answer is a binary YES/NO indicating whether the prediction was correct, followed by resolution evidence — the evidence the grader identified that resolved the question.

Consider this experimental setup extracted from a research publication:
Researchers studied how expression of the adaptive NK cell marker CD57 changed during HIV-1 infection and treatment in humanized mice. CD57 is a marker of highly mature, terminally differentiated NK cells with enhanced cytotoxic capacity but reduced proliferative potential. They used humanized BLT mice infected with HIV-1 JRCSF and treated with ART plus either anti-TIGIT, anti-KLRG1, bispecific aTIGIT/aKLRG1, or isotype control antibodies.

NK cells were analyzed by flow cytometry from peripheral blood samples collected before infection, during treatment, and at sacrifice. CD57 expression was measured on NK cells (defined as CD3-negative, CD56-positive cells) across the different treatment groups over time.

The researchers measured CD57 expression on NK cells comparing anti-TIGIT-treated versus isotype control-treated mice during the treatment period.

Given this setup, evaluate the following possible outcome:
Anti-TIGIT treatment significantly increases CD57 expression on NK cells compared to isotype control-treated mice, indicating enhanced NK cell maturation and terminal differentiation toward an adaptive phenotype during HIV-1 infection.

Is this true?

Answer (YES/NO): NO